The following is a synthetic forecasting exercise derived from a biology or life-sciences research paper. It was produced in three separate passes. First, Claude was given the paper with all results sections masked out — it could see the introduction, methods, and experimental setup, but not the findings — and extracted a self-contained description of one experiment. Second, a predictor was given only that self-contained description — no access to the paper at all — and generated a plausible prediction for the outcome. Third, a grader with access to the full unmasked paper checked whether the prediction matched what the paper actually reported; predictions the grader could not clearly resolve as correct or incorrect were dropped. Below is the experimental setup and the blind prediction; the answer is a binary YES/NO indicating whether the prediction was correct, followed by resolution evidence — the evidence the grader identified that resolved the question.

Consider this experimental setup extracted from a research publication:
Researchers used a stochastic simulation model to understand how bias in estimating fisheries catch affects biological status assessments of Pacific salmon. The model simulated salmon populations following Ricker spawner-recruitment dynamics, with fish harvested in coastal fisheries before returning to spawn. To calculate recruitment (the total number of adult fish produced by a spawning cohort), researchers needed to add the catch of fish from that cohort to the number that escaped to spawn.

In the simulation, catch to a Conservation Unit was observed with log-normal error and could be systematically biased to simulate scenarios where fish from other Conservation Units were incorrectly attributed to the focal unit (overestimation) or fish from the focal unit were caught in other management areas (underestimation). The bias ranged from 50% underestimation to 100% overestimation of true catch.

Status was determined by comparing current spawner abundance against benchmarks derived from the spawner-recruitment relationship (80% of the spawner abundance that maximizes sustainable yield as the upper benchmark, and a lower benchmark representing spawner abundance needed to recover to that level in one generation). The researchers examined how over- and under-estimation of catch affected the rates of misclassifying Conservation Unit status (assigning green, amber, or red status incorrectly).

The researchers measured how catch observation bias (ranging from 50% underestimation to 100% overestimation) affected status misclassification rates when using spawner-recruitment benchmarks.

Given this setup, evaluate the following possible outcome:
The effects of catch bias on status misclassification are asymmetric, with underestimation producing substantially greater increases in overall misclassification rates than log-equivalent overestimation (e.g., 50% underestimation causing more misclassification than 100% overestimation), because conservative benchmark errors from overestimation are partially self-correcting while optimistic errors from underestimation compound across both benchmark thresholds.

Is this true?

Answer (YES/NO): NO